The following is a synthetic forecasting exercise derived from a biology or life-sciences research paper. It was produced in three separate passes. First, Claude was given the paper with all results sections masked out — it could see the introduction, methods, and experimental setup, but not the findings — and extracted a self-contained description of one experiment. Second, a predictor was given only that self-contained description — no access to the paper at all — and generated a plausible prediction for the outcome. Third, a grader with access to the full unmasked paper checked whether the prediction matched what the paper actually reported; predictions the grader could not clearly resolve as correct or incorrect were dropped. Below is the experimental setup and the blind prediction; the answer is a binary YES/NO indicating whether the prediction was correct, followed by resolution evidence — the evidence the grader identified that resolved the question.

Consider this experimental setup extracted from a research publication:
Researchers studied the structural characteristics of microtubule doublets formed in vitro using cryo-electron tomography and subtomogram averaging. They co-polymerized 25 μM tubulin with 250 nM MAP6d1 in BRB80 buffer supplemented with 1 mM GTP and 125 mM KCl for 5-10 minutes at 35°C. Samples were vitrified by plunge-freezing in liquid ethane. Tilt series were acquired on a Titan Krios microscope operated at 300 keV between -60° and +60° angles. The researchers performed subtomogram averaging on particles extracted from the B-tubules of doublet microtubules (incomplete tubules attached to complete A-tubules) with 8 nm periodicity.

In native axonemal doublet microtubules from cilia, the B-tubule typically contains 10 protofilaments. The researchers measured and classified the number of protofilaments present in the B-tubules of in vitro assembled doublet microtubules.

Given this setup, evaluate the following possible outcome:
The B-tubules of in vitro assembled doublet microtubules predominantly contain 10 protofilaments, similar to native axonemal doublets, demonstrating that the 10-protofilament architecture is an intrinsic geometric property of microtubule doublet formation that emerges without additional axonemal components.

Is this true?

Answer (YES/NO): NO